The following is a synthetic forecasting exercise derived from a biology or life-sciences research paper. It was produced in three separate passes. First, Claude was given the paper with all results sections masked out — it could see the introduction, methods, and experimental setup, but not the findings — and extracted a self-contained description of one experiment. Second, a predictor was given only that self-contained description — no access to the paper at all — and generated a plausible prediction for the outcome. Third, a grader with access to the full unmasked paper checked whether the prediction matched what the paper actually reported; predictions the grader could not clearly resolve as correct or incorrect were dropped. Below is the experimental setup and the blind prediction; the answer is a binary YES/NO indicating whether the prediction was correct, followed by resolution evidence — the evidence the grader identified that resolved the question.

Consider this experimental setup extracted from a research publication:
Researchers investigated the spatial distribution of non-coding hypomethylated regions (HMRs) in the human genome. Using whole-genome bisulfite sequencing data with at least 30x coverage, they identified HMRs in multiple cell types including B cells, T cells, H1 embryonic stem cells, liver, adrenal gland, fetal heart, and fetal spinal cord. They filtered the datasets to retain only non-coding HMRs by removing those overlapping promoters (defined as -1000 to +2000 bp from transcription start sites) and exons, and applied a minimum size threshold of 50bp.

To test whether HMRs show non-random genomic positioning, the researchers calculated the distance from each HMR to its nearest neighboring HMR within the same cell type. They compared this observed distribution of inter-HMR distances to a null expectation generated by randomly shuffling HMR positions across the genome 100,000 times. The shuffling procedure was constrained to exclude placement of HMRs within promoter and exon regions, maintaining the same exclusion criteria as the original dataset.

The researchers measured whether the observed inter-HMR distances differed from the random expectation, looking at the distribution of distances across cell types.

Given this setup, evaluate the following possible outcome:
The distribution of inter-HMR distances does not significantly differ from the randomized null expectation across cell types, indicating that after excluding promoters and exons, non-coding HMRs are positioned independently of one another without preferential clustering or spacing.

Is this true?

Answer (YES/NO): NO